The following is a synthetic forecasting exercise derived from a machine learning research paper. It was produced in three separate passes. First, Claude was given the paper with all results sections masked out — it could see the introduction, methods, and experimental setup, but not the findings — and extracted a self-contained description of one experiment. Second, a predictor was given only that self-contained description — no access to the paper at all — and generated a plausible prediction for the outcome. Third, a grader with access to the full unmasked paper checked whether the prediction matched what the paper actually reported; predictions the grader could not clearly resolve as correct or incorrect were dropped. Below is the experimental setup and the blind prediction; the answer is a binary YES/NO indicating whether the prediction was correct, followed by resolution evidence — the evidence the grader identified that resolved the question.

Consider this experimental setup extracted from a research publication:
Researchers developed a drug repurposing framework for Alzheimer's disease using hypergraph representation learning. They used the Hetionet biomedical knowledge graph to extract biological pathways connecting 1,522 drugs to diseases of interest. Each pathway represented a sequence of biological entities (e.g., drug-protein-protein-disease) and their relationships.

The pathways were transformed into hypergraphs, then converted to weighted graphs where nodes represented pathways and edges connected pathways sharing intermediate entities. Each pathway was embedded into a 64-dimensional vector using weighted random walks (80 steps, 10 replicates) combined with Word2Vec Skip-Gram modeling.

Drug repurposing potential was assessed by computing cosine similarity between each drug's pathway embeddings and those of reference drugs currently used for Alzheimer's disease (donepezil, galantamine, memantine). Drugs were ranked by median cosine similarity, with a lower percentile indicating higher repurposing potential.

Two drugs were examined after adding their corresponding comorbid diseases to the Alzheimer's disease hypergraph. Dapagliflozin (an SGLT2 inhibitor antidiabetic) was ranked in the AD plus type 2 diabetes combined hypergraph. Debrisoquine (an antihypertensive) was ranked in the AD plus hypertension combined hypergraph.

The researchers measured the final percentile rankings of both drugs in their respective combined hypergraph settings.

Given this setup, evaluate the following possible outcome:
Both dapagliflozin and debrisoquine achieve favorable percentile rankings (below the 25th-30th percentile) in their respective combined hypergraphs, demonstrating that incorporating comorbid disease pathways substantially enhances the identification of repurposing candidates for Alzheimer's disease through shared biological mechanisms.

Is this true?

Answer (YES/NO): YES